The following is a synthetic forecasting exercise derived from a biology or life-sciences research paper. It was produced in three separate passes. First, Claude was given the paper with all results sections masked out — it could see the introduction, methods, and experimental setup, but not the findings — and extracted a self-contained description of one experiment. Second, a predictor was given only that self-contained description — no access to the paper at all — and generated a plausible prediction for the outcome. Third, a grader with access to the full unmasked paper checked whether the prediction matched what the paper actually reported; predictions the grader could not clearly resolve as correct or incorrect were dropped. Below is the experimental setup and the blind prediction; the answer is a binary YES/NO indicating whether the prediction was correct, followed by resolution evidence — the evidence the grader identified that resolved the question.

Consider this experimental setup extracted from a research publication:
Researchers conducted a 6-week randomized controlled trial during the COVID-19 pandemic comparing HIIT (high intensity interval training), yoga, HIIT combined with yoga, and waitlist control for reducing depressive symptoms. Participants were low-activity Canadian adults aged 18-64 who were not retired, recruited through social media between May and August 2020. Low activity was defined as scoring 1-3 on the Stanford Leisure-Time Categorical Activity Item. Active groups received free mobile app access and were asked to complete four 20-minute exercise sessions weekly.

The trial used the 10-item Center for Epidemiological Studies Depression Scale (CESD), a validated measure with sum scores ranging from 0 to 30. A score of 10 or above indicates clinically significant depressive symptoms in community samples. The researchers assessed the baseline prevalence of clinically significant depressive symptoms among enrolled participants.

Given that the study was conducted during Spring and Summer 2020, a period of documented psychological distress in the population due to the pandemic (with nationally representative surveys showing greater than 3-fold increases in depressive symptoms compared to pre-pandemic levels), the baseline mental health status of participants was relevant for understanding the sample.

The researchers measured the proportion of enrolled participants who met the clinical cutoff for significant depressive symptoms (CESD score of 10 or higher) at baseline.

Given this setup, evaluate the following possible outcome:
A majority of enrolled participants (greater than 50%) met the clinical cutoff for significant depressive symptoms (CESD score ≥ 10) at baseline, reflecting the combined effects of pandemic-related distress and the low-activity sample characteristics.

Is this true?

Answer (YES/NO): YES